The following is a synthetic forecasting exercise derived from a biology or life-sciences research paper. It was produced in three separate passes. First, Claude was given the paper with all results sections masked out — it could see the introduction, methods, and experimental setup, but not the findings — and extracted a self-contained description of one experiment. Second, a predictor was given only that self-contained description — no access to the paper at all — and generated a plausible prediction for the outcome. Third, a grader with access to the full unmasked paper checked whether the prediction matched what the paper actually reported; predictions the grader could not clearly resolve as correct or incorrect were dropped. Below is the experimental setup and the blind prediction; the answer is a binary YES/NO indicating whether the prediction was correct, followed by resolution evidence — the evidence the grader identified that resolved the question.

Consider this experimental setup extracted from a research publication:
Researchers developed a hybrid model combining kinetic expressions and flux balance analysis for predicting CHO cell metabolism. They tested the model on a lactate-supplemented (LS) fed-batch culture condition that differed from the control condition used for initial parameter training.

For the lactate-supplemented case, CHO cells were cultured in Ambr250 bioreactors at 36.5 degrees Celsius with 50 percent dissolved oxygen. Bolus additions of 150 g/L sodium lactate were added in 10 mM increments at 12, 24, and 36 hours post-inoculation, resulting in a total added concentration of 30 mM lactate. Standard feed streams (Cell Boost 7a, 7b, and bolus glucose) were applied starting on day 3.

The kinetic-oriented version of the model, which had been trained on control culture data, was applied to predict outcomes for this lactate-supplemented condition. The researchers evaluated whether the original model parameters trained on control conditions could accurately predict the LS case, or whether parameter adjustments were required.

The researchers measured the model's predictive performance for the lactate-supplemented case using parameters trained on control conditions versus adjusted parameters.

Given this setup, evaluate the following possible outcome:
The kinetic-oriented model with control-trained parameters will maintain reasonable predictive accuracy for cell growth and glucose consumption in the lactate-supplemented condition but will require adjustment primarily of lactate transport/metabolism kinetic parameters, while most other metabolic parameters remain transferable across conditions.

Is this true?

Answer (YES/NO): NO